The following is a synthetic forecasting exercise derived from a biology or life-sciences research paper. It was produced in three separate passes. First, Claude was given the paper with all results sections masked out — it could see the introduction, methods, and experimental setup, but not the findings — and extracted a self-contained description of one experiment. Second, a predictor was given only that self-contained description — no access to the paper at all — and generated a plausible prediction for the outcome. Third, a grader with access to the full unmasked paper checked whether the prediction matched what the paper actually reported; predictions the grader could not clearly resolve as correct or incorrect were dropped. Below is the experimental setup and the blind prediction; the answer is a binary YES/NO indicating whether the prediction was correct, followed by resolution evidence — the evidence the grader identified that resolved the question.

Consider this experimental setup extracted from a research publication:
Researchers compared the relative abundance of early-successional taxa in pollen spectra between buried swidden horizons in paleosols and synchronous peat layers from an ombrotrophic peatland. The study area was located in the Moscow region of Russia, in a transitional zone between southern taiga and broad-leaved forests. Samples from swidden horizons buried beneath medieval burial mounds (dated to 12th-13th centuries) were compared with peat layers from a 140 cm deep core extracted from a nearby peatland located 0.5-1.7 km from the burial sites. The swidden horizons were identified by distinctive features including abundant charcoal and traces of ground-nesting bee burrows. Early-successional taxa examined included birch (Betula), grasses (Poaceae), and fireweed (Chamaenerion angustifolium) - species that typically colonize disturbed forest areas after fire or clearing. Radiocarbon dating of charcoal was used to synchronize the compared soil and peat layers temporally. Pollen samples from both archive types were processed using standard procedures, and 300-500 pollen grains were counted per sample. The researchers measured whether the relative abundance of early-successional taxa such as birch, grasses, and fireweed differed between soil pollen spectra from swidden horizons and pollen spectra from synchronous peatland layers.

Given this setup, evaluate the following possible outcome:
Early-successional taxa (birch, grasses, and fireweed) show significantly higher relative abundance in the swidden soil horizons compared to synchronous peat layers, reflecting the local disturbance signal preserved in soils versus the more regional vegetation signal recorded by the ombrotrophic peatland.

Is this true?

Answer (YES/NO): YES